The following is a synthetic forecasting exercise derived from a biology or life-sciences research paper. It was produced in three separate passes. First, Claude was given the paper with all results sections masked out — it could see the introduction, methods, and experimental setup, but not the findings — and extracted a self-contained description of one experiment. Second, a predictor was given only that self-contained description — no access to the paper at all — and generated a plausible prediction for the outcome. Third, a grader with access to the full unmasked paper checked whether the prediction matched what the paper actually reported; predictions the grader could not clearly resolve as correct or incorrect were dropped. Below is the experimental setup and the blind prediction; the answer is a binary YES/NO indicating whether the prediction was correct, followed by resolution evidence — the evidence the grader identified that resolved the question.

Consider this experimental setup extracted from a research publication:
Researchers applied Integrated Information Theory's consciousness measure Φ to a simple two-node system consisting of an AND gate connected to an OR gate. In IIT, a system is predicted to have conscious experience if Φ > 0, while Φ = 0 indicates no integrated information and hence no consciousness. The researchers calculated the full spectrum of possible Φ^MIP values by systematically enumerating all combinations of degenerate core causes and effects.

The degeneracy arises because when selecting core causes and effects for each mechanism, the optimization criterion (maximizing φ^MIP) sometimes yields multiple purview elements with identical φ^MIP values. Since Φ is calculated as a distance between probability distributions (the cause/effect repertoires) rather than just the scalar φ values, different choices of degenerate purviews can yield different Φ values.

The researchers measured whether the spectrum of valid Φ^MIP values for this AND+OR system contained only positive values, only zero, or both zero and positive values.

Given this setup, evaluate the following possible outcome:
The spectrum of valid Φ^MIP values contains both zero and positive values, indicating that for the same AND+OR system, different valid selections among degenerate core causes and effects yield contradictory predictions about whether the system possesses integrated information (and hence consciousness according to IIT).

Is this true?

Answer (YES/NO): YES